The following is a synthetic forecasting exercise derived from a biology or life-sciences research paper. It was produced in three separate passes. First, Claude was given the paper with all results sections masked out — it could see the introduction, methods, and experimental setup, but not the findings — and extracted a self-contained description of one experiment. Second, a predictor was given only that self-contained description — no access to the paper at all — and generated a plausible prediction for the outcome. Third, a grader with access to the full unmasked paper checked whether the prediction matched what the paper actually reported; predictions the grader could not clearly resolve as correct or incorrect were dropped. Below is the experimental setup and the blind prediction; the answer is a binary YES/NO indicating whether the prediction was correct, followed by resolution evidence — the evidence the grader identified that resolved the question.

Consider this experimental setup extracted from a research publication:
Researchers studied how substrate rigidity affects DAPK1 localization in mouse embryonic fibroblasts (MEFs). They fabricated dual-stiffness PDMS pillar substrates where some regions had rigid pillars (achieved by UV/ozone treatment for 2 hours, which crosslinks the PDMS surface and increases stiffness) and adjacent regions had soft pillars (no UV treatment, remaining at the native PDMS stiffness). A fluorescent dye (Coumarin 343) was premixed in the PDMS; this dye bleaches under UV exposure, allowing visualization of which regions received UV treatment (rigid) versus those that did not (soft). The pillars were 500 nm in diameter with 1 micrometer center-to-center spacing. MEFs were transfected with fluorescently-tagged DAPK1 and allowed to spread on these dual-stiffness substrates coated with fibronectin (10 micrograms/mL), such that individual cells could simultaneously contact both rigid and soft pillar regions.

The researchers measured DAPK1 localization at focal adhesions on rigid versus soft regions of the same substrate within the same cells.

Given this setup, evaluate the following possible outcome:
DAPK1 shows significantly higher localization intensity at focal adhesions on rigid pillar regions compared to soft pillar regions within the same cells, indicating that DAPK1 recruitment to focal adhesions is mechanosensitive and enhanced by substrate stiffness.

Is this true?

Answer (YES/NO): YES